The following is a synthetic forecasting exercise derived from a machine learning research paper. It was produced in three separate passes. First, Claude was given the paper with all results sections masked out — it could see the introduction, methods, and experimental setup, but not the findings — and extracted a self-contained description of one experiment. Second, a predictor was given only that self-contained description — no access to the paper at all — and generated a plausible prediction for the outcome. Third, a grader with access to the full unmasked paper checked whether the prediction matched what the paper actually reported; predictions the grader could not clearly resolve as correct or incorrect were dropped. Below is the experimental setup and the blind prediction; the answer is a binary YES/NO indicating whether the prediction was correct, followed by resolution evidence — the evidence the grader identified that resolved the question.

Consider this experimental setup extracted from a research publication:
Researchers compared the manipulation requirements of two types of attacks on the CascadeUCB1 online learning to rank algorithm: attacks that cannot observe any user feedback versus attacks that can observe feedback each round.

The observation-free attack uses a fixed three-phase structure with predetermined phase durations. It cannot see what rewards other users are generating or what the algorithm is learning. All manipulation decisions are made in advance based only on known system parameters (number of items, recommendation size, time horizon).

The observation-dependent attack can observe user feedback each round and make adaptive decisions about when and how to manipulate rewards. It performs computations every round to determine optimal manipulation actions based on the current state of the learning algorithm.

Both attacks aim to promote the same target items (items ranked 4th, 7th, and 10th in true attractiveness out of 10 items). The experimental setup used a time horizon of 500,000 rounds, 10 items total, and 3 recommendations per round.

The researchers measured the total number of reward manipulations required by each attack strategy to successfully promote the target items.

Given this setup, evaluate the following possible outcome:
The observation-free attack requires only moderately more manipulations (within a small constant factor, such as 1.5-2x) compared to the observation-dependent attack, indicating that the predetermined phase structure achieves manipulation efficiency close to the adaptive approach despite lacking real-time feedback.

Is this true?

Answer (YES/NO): NO